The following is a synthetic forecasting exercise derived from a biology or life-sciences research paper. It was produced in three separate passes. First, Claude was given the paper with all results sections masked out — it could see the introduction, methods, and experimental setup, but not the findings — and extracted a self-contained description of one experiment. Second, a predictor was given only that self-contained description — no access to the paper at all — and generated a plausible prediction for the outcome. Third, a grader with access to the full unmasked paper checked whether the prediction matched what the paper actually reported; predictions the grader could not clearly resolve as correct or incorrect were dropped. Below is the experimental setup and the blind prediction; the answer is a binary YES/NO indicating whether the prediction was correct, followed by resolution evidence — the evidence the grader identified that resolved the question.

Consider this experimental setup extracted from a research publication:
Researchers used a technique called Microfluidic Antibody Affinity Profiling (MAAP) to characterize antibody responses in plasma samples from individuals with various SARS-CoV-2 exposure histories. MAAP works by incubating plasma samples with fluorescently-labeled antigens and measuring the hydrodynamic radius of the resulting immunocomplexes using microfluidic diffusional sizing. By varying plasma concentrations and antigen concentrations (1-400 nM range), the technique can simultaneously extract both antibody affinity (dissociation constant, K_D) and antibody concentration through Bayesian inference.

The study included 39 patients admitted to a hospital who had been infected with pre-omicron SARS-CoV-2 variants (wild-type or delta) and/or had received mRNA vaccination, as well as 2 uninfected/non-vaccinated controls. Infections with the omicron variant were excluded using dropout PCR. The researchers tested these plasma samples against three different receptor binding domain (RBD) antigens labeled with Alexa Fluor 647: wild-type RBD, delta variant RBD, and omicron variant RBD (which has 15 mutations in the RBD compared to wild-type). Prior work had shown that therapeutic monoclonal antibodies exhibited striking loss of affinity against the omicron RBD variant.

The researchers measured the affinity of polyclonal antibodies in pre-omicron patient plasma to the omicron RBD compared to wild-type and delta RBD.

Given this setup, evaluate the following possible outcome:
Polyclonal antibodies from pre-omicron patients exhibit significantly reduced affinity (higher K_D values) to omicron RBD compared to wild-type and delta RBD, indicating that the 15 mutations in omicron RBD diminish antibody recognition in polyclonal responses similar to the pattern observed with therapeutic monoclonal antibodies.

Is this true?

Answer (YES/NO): NO